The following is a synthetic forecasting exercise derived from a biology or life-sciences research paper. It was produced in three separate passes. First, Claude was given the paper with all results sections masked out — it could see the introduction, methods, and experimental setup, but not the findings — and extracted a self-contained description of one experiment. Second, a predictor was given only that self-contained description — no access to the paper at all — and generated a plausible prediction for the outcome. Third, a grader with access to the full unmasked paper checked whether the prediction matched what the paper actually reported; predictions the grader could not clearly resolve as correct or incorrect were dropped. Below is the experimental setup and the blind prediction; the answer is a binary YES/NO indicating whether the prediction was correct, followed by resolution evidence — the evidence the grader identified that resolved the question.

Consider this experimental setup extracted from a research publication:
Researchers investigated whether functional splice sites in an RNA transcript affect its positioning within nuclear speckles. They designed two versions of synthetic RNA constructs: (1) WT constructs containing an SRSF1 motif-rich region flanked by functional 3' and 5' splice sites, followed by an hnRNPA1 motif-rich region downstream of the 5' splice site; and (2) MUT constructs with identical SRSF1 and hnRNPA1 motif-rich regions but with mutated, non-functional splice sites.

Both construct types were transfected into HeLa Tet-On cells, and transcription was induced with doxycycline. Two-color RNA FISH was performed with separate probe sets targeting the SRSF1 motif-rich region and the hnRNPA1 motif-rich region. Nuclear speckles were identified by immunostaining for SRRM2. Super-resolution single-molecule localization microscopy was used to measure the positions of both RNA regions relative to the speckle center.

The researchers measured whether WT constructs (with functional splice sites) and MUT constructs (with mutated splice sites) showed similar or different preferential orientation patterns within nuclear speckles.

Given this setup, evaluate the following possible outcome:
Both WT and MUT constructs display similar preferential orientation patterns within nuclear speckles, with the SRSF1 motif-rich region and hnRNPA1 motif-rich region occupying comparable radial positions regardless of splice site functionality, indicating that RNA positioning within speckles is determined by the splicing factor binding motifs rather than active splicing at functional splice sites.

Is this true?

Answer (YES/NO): YES